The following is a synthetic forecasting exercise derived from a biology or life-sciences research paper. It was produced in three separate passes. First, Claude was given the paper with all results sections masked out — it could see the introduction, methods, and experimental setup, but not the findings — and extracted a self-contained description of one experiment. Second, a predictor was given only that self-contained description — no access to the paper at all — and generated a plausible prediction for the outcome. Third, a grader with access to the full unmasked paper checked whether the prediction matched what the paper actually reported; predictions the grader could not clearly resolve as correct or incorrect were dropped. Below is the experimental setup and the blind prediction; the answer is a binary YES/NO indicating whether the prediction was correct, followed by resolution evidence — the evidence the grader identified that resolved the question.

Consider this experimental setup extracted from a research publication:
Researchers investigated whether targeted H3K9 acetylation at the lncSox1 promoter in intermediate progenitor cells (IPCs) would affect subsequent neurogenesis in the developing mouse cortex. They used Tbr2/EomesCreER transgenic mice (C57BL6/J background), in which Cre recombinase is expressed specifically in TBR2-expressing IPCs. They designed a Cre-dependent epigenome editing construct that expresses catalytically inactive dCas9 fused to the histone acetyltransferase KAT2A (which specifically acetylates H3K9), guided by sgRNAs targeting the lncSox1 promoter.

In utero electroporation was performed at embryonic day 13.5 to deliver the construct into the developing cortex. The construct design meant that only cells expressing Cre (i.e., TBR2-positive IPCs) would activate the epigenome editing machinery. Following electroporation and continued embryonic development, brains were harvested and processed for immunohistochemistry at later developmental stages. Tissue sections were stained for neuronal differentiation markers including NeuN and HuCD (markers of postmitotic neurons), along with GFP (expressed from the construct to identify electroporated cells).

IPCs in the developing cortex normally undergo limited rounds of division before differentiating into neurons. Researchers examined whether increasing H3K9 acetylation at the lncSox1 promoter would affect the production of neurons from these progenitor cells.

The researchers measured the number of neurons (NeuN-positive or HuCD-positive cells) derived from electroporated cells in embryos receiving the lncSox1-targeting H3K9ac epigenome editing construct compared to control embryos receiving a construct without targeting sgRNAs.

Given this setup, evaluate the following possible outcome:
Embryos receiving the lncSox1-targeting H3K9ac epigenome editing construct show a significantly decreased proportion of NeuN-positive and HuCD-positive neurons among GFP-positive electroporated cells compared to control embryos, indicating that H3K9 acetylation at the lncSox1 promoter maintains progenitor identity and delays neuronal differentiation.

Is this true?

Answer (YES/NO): NO